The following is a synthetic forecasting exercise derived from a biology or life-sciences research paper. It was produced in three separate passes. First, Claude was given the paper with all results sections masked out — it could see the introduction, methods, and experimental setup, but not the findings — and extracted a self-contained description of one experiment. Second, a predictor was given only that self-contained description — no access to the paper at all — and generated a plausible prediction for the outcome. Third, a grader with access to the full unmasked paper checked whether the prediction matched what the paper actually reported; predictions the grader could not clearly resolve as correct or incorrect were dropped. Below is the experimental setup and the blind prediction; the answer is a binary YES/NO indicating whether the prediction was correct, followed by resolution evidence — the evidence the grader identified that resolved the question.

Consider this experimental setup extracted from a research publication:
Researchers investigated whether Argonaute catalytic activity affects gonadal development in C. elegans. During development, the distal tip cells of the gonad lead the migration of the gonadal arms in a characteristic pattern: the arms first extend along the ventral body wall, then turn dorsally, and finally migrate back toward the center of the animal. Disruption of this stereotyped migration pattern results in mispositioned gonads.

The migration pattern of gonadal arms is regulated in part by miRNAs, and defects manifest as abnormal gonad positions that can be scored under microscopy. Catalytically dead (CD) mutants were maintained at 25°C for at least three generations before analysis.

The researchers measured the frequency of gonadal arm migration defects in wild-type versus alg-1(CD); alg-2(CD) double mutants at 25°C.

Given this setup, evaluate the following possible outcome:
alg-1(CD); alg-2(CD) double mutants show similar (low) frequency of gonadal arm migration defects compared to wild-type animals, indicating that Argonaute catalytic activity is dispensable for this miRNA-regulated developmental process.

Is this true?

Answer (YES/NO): NO